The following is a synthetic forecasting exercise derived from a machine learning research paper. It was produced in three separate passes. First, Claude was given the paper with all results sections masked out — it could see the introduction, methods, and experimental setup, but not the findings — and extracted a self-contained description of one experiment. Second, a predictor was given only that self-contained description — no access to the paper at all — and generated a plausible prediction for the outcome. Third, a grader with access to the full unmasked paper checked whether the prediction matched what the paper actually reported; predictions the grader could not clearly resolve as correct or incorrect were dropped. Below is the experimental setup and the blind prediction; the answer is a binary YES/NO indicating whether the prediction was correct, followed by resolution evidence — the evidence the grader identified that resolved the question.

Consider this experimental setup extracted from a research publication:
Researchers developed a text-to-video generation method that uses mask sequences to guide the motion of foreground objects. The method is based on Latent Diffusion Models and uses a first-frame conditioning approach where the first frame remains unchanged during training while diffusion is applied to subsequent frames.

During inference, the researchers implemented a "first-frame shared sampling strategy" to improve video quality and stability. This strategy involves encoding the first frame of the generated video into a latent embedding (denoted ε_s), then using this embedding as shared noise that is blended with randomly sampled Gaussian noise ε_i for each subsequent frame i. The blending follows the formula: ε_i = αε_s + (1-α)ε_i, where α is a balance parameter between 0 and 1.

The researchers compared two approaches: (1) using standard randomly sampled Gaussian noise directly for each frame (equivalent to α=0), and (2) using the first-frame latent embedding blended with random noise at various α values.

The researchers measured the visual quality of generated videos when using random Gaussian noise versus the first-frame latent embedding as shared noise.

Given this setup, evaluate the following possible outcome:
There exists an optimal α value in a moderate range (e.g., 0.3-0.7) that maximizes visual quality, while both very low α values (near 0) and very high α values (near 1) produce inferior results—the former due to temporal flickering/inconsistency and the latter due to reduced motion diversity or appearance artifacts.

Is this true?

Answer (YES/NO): NO